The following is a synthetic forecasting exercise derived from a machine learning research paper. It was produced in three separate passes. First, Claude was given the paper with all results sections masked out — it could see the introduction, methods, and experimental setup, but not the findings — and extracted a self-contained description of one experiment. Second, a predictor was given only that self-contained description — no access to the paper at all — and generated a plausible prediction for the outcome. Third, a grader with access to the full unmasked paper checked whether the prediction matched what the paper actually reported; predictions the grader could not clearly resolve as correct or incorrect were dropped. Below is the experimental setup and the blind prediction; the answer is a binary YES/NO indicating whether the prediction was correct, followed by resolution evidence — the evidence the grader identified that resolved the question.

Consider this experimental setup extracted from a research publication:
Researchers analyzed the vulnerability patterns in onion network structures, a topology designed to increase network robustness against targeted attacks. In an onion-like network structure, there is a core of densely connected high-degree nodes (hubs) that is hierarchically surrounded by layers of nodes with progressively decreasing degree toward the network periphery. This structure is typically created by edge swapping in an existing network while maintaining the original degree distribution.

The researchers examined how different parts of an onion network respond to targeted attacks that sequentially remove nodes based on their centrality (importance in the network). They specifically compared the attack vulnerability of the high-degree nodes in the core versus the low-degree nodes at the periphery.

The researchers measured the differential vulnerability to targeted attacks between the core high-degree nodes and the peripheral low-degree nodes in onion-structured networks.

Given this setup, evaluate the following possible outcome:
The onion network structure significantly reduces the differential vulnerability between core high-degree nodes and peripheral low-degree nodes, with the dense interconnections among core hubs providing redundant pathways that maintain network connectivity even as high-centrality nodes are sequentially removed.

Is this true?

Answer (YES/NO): NO